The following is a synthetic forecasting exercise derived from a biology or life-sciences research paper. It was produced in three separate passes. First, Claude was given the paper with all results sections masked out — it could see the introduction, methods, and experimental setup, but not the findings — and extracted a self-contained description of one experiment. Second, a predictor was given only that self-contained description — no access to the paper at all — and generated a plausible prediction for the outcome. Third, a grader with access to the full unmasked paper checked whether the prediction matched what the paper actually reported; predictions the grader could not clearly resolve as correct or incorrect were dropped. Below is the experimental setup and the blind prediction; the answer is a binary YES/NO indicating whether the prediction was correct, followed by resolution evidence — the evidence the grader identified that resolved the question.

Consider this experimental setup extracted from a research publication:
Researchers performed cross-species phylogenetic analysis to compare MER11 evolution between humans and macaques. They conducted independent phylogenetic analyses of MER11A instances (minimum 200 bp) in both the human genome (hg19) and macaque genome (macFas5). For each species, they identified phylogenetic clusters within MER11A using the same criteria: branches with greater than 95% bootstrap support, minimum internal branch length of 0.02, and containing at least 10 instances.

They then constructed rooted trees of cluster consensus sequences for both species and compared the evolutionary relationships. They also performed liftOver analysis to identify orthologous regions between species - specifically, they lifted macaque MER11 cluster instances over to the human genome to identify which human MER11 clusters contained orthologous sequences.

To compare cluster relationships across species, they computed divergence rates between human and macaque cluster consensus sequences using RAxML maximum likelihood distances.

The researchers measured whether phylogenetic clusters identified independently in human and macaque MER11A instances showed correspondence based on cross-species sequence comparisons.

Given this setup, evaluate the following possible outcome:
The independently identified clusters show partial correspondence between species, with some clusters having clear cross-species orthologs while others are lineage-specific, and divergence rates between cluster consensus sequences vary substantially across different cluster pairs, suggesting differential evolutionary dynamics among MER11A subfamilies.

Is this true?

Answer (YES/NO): YES